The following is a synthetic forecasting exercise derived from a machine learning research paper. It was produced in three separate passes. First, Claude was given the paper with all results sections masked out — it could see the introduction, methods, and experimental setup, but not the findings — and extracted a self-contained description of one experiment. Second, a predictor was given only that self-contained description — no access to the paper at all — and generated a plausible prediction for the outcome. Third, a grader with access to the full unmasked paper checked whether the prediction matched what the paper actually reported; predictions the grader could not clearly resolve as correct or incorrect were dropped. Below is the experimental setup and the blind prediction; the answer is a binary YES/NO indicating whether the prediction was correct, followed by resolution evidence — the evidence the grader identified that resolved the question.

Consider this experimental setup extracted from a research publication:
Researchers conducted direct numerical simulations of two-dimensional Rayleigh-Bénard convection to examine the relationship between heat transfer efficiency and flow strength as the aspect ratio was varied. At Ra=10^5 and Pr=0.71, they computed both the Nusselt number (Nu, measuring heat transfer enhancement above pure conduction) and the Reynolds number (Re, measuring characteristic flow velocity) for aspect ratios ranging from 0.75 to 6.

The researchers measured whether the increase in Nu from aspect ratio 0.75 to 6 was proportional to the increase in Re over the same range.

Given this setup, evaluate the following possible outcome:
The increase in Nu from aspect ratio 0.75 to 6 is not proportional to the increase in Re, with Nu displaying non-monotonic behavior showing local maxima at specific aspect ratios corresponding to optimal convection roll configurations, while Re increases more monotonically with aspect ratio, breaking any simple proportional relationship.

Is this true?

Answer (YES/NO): NO